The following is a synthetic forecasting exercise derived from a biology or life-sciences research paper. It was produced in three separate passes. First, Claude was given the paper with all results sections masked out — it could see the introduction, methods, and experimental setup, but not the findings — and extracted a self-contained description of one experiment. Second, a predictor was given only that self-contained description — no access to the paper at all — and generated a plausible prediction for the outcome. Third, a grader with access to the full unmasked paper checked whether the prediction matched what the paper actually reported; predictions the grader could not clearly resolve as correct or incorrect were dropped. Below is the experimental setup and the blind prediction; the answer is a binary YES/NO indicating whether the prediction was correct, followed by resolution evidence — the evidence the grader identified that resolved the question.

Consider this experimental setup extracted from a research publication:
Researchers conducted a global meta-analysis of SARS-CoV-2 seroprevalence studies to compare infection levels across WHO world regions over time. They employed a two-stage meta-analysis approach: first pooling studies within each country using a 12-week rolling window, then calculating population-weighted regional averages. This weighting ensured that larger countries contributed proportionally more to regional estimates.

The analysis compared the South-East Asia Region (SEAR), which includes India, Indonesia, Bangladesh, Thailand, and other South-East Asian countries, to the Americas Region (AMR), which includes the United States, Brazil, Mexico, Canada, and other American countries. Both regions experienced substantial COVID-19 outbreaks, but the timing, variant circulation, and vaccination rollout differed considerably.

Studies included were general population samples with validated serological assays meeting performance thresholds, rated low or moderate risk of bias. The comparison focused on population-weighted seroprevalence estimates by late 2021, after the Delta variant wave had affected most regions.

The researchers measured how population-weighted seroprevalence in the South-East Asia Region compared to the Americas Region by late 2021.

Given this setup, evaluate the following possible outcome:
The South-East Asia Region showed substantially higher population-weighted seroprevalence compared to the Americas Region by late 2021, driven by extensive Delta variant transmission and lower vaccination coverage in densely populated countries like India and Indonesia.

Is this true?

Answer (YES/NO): NO